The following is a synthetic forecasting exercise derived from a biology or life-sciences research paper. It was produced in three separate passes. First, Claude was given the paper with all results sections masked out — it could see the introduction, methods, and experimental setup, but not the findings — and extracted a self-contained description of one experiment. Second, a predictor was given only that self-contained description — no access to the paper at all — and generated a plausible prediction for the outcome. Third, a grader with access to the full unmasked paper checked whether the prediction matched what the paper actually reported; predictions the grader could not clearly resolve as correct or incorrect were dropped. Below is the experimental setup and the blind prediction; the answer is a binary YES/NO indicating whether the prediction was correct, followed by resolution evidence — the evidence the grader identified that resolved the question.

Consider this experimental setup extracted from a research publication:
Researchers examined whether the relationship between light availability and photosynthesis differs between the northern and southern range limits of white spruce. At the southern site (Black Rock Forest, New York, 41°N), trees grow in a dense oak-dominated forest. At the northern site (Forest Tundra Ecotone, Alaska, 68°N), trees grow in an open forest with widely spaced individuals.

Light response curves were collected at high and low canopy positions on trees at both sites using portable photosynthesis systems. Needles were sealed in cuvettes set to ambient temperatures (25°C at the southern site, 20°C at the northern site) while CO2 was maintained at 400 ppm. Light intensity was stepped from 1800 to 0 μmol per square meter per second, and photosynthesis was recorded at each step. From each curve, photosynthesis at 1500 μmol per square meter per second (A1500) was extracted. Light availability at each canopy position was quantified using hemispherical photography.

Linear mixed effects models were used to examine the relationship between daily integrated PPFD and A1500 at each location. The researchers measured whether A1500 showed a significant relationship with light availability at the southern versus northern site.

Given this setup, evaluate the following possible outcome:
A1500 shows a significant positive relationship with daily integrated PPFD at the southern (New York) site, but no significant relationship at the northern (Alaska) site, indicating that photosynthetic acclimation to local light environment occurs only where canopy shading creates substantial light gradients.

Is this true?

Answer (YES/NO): YES